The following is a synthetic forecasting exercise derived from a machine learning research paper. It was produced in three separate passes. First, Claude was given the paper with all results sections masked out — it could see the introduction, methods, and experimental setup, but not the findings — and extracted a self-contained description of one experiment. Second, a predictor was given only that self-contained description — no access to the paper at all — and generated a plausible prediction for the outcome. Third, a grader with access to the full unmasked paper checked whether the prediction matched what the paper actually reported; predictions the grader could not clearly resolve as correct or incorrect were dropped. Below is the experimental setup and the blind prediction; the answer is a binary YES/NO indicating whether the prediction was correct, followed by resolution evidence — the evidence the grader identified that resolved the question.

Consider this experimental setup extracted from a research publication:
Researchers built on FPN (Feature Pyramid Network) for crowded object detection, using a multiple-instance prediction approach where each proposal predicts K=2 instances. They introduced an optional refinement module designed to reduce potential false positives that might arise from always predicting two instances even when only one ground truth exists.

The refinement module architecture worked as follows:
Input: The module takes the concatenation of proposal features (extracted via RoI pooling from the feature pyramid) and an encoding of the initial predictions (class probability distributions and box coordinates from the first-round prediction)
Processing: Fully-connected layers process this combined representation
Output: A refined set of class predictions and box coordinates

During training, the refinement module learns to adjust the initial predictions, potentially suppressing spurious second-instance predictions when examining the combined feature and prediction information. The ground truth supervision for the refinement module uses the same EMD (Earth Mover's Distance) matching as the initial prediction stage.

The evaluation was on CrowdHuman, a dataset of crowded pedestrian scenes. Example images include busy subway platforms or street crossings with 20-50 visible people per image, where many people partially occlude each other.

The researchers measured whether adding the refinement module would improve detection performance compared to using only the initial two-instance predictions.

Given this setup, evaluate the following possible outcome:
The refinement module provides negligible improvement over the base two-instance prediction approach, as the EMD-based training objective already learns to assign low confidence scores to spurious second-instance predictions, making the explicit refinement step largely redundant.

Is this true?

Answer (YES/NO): NO